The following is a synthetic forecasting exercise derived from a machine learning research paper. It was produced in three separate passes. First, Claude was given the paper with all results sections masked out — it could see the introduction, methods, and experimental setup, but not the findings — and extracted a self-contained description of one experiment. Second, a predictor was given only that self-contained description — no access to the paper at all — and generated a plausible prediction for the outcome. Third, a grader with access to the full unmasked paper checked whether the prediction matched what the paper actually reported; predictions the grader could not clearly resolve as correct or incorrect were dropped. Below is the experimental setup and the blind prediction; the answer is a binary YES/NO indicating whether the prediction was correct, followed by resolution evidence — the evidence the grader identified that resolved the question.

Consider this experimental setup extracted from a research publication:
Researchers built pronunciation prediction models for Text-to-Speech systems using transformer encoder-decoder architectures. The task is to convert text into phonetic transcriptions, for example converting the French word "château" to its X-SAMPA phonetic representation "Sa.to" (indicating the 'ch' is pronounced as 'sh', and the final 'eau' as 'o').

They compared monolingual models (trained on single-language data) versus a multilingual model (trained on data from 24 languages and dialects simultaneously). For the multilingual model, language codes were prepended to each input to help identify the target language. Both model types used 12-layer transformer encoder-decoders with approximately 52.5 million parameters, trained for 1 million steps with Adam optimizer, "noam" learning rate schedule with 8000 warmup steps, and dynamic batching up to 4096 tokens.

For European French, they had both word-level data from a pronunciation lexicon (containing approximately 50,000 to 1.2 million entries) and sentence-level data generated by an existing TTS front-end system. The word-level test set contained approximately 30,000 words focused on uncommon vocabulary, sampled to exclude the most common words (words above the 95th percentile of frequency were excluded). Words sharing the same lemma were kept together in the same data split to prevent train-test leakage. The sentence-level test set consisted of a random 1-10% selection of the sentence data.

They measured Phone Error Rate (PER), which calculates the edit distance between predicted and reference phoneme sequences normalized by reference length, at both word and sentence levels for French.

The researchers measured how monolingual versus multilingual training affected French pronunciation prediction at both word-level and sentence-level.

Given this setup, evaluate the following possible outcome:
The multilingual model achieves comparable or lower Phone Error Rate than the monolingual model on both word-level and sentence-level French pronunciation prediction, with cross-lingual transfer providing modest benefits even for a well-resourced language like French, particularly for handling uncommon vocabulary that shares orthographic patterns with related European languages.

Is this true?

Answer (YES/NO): NO